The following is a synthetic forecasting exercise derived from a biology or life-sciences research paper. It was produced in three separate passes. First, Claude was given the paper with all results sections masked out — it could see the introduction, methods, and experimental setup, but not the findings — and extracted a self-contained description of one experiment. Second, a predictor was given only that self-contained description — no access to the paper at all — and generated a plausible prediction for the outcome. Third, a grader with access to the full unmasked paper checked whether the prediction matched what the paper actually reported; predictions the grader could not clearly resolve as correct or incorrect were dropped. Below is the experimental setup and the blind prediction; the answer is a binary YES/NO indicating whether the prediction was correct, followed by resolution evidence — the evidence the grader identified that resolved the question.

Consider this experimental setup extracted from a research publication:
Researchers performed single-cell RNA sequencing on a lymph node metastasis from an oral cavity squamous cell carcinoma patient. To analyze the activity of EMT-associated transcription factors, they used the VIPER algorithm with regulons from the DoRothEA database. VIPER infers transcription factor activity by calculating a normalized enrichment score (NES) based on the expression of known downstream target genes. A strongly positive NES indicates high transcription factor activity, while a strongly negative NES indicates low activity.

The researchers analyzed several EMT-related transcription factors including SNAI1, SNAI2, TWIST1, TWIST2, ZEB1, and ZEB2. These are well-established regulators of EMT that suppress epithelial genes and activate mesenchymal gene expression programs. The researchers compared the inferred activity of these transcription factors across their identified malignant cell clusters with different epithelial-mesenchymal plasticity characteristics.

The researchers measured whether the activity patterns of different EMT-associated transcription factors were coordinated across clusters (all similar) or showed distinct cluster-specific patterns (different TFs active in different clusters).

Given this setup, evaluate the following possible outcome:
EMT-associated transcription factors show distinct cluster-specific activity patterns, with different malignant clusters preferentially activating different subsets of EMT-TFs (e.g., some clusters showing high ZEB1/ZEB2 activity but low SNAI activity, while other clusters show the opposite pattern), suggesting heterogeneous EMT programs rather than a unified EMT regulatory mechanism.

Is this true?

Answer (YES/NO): NO